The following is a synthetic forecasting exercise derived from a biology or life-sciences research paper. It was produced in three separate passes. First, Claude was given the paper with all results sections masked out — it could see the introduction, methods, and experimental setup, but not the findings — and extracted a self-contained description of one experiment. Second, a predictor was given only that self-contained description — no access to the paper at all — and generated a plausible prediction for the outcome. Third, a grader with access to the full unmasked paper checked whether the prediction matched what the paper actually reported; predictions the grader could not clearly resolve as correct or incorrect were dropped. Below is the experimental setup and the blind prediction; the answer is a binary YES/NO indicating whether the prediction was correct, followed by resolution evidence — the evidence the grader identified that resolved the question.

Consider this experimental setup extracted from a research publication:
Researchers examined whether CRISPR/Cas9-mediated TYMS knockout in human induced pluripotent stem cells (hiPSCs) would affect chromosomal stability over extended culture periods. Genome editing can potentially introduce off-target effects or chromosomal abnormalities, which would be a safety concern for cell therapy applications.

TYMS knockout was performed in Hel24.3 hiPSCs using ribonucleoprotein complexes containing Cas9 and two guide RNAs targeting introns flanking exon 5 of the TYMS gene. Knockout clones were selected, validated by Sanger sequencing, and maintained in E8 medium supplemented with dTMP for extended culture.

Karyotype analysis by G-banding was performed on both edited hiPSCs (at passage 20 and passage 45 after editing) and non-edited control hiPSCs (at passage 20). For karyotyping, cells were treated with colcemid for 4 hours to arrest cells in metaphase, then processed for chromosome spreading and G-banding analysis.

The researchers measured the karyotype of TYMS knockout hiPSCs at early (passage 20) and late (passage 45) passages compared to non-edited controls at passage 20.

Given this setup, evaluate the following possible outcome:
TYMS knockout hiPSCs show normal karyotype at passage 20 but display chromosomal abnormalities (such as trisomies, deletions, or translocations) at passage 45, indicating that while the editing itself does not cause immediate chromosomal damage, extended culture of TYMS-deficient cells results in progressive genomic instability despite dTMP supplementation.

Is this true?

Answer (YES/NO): NO